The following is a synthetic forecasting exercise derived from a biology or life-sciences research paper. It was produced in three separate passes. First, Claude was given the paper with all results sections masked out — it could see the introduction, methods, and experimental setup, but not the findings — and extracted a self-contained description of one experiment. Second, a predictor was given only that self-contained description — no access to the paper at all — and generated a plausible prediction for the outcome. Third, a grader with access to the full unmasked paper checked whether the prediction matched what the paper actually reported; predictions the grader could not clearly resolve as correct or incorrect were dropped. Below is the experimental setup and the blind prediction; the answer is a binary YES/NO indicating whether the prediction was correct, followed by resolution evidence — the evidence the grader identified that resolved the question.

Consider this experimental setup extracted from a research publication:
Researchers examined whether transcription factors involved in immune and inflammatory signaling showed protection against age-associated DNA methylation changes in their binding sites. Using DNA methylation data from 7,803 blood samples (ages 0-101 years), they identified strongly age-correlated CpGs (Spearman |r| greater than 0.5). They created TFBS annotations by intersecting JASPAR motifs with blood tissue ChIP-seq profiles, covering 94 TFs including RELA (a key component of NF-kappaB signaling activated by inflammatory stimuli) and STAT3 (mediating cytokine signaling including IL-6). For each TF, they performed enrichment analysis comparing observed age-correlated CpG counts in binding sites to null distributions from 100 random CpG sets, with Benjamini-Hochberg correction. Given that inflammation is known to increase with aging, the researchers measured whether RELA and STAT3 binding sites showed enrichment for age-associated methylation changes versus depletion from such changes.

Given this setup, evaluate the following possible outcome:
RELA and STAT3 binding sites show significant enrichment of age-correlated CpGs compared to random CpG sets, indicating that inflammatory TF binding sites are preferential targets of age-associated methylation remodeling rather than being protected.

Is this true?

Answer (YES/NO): NO